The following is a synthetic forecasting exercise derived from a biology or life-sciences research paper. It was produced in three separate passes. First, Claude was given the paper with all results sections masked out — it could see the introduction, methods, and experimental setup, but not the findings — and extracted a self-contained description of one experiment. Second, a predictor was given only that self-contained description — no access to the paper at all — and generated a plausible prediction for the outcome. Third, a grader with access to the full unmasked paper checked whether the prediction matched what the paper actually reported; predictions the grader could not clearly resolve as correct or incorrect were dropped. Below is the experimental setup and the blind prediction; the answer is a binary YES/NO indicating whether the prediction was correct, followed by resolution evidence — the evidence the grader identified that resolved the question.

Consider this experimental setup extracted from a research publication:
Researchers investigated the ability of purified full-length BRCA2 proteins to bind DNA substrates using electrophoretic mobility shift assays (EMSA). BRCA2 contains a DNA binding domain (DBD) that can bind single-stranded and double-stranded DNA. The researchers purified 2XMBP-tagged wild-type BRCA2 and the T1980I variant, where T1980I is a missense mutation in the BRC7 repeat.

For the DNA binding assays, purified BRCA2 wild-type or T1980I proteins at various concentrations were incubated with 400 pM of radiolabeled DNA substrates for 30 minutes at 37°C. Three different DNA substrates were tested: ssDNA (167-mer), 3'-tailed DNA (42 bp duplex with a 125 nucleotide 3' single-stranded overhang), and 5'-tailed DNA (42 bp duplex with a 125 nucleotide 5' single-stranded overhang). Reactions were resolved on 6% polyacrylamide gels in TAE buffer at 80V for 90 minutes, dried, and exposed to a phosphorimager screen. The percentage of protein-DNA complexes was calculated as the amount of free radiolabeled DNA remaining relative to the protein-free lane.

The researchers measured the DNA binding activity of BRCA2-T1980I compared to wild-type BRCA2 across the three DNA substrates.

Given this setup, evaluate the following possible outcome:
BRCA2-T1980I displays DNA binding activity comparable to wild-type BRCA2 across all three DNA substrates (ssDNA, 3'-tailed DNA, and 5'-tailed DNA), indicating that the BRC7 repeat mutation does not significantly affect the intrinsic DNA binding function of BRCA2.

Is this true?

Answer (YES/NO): YES